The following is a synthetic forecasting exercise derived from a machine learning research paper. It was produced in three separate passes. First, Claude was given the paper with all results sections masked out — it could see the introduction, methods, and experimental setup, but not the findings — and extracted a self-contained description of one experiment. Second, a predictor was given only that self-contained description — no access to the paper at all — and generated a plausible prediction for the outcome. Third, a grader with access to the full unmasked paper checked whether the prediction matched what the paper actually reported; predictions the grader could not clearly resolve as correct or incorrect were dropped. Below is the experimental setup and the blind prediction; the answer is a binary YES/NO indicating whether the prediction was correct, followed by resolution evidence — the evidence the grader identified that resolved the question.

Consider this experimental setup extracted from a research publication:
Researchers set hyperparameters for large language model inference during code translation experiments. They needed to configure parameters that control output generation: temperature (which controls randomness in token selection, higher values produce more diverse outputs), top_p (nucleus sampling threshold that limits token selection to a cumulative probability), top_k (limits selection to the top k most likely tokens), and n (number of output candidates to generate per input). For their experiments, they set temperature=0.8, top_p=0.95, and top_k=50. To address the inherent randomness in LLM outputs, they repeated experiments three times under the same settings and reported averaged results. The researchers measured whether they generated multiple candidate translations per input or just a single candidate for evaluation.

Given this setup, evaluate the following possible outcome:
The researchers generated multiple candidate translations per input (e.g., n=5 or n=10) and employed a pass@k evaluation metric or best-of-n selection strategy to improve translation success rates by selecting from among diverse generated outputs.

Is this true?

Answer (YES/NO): NO